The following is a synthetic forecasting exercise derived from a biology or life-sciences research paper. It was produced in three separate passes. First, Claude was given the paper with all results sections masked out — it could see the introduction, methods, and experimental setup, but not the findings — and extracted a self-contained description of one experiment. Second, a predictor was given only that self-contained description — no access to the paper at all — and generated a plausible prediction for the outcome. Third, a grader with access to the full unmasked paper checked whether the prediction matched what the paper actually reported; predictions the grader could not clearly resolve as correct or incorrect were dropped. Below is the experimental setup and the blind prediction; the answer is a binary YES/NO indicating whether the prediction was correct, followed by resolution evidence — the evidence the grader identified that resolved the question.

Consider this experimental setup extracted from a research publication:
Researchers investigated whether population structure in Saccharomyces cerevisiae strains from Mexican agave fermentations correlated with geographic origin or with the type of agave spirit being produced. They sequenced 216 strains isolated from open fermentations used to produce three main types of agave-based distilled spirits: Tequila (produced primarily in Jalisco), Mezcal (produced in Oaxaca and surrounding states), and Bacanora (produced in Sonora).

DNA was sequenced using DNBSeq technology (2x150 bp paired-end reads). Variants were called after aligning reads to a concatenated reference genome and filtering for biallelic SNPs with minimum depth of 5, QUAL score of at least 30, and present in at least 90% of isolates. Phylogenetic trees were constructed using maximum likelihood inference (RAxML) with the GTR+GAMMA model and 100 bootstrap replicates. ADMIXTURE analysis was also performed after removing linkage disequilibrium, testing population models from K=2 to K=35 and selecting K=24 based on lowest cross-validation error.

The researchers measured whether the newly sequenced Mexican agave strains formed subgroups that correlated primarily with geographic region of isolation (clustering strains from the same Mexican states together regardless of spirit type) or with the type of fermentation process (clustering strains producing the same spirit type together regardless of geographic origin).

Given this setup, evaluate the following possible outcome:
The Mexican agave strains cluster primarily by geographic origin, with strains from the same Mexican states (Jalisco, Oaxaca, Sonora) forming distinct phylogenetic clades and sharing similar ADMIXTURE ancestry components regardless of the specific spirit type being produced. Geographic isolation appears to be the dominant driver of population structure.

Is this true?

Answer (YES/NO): YES